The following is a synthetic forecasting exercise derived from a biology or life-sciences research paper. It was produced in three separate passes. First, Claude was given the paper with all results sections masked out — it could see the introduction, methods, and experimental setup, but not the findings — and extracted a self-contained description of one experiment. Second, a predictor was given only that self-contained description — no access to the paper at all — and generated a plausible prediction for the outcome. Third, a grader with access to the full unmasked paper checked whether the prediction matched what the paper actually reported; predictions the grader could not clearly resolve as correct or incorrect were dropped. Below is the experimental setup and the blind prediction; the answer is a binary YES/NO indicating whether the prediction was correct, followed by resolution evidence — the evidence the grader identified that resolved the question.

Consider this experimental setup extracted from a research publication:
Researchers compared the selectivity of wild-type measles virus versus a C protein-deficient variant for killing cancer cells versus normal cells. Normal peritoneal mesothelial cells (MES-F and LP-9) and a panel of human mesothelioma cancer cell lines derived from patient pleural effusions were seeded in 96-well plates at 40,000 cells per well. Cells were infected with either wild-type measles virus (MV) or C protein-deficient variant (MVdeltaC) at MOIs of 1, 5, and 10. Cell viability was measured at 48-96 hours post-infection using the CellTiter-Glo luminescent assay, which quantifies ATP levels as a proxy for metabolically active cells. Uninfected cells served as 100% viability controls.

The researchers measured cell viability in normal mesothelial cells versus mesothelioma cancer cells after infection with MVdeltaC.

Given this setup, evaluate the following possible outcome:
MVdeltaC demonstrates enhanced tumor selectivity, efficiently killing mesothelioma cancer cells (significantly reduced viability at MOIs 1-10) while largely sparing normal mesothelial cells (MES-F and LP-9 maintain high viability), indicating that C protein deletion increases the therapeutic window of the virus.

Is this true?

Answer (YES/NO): NO